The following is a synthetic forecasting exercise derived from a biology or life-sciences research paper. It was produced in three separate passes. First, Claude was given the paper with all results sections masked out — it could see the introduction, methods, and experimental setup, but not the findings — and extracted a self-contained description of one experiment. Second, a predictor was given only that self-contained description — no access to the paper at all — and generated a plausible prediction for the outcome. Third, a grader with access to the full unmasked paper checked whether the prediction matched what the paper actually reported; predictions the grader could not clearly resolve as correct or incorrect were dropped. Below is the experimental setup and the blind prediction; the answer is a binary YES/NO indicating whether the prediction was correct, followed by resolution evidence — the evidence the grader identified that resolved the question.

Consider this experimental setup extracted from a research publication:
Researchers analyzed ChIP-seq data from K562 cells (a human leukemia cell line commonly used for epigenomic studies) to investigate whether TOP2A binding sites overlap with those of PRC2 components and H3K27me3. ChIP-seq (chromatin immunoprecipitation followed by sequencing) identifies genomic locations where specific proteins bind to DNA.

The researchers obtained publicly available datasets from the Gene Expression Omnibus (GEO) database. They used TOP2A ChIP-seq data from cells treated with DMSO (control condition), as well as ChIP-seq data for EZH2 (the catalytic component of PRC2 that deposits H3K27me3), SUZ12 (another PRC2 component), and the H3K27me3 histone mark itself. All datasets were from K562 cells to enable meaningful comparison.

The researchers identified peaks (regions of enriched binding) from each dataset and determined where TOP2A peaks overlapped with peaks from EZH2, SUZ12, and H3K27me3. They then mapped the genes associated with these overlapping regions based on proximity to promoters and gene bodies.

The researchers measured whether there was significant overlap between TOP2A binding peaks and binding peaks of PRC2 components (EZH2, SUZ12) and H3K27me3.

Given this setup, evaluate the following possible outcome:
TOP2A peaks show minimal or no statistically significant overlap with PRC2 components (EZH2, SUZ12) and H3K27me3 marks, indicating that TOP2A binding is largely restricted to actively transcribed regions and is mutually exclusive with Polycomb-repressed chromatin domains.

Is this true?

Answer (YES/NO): NO